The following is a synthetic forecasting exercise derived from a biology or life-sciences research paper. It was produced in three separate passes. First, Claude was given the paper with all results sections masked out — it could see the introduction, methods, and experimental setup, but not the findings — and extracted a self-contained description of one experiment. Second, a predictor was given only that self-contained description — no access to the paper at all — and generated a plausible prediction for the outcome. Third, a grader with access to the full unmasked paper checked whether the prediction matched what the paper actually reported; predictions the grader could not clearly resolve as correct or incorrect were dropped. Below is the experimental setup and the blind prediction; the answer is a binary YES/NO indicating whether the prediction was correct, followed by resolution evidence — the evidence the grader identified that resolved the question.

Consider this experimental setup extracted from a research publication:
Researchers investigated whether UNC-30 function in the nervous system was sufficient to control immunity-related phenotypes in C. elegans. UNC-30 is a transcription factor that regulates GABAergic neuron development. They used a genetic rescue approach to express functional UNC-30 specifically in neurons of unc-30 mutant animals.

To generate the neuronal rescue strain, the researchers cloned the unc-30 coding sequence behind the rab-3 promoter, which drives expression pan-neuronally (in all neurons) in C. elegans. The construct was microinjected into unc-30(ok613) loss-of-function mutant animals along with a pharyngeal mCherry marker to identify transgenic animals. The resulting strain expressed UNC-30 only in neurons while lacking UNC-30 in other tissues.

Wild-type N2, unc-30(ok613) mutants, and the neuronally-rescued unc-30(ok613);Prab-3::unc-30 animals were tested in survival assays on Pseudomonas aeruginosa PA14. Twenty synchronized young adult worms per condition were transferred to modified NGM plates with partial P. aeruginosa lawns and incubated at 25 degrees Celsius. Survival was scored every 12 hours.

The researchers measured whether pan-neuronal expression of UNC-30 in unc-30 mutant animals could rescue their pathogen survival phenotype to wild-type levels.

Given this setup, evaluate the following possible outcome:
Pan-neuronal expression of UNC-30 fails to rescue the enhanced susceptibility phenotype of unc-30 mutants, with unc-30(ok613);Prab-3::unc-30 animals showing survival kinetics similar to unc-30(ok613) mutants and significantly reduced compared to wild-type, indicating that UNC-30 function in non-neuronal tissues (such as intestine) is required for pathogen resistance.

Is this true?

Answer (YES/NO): NO